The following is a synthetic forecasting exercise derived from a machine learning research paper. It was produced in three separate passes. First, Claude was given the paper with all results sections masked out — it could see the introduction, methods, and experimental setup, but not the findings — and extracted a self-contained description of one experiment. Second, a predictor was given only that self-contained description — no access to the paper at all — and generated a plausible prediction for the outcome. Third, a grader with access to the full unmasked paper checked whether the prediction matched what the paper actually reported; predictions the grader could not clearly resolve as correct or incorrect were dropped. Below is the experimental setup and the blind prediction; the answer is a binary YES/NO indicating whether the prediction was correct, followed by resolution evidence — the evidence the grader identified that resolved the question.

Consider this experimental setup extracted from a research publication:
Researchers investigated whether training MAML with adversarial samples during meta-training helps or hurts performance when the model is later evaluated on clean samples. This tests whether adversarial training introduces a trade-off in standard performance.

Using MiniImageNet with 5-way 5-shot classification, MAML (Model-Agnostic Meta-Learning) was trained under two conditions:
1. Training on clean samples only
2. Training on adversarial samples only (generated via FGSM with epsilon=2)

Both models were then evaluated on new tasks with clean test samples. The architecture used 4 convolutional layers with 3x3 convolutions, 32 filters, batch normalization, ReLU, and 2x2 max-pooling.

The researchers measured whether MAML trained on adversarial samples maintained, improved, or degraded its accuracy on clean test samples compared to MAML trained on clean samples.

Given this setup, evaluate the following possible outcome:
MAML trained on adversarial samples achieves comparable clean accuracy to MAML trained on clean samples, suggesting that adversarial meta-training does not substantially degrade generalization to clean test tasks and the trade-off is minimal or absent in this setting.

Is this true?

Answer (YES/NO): NO